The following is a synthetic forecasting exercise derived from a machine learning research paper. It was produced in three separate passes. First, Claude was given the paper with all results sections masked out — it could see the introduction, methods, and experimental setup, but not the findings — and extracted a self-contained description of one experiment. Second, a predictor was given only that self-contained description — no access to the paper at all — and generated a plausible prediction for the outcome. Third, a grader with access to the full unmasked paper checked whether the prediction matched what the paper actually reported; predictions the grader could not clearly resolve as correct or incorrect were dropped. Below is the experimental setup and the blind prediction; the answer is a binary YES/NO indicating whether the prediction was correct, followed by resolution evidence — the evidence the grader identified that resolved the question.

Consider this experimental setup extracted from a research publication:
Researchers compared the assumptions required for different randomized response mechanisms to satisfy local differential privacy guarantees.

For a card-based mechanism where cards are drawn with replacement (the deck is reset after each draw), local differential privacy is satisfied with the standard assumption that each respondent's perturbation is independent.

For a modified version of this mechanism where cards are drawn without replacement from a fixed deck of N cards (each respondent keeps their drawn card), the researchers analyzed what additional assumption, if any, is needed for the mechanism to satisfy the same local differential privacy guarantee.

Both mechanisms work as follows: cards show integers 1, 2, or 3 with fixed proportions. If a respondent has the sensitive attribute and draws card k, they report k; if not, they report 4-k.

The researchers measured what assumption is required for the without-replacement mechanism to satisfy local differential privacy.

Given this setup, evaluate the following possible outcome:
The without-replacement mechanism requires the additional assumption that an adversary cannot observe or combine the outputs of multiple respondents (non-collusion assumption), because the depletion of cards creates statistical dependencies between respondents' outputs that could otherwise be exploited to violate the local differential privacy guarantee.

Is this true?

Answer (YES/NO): YES